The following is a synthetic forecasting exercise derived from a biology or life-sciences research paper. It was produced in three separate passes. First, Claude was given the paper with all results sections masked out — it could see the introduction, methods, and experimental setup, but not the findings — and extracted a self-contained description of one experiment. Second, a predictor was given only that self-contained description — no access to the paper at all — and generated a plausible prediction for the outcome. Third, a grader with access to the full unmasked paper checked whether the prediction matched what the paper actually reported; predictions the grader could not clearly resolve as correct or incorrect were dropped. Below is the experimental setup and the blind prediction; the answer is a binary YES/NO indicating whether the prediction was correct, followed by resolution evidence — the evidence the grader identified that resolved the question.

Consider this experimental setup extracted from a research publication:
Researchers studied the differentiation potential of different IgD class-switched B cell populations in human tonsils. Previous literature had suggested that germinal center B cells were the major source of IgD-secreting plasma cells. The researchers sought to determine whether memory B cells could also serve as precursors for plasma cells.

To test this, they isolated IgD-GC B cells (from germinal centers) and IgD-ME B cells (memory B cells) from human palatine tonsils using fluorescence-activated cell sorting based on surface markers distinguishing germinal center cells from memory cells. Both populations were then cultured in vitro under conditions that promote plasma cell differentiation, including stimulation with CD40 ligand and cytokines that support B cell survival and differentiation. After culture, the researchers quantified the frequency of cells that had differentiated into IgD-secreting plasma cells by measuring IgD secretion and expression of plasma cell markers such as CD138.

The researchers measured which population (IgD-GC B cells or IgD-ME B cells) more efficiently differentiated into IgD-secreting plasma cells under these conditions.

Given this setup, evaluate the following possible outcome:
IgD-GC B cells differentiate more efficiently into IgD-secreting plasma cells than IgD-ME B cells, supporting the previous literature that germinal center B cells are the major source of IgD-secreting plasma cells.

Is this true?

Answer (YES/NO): NO